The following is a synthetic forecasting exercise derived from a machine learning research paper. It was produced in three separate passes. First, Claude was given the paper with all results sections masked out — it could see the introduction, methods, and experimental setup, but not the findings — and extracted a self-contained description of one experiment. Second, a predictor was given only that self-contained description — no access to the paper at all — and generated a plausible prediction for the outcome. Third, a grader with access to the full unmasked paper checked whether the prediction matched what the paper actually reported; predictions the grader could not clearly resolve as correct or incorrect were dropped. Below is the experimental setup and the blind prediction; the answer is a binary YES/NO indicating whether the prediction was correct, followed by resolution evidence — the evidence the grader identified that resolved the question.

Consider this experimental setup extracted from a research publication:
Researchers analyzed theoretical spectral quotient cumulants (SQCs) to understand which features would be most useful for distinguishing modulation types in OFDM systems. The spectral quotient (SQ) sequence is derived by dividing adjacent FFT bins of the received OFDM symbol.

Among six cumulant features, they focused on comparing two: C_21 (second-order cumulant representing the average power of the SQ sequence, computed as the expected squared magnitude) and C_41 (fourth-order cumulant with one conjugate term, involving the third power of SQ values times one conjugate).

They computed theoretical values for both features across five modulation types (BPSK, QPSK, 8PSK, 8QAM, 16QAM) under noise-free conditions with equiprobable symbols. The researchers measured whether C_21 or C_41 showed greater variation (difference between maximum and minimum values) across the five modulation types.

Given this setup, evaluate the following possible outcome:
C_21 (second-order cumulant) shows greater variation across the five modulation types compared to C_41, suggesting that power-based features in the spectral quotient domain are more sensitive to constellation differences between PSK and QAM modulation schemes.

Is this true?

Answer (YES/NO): NO